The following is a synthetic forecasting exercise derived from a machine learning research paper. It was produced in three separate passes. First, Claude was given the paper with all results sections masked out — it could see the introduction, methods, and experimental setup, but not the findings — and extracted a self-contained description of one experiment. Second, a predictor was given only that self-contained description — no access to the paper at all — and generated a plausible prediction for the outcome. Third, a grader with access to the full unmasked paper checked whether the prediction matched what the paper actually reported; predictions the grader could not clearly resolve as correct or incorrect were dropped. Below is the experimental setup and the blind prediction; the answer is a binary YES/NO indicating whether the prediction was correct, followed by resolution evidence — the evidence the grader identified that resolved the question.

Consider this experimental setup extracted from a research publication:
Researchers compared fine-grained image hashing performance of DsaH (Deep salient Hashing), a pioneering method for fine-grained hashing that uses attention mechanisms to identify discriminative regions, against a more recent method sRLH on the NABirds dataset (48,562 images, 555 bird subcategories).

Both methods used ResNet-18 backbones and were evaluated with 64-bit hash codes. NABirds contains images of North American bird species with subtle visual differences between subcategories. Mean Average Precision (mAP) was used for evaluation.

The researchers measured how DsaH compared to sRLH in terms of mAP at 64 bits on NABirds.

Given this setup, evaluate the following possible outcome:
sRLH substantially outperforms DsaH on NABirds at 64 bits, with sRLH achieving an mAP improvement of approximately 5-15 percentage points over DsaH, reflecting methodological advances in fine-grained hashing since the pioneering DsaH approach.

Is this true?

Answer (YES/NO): NO